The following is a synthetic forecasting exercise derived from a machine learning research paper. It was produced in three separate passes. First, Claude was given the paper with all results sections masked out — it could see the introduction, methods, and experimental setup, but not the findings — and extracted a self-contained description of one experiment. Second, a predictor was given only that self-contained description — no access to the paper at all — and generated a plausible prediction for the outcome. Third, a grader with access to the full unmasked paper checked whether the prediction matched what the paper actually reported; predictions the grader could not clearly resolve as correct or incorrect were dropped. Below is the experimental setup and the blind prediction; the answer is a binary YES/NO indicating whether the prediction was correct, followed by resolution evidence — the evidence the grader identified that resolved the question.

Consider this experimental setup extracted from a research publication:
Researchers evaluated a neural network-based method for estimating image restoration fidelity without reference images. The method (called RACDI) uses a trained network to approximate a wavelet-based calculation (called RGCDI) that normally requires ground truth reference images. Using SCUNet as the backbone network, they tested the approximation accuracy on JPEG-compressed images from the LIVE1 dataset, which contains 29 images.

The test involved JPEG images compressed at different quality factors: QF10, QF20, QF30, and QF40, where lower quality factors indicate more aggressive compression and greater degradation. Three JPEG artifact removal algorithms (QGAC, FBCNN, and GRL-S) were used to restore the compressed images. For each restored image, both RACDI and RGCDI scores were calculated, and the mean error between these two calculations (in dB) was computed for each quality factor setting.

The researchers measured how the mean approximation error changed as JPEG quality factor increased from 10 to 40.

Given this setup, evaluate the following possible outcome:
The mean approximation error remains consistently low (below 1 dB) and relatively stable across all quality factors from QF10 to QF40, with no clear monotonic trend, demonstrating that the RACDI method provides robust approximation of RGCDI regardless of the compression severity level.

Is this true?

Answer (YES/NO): NO